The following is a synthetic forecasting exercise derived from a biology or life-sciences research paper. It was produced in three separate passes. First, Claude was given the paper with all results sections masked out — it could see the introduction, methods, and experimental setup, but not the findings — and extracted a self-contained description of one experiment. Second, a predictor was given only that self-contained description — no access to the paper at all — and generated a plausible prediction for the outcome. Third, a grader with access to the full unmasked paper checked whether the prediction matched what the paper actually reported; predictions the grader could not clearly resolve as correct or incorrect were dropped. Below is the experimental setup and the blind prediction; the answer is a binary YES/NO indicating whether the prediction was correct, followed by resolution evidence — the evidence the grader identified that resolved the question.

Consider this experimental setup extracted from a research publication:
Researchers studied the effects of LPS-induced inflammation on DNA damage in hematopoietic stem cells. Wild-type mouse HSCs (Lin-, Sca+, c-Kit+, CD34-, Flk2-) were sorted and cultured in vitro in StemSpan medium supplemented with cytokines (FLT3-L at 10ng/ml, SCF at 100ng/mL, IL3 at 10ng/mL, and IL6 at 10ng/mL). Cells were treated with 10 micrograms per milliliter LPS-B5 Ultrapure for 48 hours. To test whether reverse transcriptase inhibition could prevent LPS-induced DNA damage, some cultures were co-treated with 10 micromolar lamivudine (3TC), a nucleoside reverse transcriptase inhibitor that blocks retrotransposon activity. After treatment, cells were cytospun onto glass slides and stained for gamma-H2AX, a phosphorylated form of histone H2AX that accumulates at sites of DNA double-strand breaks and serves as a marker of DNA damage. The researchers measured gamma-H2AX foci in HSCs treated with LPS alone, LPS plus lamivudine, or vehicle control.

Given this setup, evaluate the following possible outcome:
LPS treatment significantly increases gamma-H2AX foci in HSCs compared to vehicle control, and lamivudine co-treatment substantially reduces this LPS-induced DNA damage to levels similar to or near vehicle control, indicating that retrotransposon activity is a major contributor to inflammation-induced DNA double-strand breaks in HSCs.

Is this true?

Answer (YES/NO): YES